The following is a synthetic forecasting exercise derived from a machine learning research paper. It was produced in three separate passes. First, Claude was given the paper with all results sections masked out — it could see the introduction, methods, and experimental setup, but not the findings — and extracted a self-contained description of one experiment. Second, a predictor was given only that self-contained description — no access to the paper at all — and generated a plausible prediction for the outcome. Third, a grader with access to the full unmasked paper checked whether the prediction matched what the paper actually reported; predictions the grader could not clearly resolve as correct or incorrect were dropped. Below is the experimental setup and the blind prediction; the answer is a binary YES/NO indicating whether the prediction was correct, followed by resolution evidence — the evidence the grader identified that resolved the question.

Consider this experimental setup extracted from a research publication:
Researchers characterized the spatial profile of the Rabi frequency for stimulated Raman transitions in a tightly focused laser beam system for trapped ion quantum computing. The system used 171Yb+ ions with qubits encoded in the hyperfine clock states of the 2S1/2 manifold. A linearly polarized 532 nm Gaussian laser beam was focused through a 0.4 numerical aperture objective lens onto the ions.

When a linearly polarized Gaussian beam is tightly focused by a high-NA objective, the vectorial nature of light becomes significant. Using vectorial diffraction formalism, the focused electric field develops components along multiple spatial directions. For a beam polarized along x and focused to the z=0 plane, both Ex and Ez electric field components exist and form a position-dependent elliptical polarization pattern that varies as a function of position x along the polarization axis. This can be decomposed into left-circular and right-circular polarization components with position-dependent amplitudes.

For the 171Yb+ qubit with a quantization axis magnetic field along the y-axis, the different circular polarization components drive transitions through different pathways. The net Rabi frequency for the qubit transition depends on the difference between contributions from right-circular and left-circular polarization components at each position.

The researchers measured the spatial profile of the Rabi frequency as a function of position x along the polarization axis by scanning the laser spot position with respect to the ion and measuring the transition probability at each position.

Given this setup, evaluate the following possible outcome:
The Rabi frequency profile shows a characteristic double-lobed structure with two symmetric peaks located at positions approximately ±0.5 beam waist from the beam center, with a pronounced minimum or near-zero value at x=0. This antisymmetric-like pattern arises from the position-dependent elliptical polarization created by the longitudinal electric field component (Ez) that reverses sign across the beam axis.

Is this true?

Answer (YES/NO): YES